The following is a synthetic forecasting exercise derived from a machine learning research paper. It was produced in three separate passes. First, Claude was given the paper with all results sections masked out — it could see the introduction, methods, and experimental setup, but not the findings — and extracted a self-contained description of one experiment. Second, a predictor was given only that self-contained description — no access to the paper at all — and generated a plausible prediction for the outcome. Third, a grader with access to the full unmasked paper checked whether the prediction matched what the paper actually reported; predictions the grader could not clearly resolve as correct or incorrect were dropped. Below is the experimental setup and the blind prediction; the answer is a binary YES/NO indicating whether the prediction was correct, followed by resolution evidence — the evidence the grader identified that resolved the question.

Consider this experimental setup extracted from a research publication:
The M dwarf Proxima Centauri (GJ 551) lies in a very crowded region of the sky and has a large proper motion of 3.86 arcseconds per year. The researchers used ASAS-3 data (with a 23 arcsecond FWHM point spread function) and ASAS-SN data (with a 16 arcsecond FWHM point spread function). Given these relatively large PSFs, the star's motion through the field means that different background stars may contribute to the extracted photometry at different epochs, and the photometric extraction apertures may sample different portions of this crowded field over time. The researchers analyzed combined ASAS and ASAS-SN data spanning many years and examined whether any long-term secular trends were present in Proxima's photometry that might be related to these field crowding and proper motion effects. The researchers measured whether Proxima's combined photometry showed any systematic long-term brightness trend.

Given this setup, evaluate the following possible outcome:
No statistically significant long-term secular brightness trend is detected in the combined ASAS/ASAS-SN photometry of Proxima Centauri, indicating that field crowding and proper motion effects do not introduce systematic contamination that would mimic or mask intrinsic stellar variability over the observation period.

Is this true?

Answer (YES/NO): NO